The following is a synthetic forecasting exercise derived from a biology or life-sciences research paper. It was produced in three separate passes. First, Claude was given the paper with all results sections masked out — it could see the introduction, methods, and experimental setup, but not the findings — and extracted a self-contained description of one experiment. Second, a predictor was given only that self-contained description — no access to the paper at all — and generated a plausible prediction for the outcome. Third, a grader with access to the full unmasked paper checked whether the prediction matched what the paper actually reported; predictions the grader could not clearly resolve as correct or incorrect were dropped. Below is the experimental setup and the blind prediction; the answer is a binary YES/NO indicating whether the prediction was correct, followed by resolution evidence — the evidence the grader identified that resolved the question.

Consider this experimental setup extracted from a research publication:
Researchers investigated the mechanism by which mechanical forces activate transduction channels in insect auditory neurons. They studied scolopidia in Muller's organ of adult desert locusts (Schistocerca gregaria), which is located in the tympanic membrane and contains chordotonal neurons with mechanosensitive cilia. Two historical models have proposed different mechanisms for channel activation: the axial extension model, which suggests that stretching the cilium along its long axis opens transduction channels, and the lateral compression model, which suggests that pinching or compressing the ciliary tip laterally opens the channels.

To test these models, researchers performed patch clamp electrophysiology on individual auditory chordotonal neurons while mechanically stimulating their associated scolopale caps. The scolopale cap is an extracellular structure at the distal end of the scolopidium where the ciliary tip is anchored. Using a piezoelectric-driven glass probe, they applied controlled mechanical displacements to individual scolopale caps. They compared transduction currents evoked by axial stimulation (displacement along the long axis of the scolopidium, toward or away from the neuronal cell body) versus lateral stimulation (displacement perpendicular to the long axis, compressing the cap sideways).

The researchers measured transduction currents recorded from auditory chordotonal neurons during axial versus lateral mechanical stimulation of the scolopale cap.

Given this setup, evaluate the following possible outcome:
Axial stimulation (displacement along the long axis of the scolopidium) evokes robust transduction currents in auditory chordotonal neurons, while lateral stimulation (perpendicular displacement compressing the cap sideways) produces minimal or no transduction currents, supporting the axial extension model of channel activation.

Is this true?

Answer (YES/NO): NO